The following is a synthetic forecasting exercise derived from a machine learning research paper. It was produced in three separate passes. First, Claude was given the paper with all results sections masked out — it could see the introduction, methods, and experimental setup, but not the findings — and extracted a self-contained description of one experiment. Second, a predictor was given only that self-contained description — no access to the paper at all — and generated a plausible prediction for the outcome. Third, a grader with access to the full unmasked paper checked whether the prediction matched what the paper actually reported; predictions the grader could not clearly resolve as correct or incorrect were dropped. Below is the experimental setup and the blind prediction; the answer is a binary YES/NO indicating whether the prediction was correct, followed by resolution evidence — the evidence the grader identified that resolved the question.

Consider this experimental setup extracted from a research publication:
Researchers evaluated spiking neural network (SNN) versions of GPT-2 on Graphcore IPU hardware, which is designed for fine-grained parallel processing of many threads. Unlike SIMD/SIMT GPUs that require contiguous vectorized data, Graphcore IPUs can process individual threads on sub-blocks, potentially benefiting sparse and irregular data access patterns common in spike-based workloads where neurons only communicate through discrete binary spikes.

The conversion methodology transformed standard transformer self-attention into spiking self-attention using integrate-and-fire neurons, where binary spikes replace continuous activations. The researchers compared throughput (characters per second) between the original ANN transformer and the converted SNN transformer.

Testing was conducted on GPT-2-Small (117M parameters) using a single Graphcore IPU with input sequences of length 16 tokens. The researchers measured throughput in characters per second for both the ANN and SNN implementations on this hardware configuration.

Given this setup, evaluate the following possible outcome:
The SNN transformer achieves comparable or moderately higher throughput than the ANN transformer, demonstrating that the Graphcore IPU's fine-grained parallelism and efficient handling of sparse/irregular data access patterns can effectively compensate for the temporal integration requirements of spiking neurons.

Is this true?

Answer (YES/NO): YES